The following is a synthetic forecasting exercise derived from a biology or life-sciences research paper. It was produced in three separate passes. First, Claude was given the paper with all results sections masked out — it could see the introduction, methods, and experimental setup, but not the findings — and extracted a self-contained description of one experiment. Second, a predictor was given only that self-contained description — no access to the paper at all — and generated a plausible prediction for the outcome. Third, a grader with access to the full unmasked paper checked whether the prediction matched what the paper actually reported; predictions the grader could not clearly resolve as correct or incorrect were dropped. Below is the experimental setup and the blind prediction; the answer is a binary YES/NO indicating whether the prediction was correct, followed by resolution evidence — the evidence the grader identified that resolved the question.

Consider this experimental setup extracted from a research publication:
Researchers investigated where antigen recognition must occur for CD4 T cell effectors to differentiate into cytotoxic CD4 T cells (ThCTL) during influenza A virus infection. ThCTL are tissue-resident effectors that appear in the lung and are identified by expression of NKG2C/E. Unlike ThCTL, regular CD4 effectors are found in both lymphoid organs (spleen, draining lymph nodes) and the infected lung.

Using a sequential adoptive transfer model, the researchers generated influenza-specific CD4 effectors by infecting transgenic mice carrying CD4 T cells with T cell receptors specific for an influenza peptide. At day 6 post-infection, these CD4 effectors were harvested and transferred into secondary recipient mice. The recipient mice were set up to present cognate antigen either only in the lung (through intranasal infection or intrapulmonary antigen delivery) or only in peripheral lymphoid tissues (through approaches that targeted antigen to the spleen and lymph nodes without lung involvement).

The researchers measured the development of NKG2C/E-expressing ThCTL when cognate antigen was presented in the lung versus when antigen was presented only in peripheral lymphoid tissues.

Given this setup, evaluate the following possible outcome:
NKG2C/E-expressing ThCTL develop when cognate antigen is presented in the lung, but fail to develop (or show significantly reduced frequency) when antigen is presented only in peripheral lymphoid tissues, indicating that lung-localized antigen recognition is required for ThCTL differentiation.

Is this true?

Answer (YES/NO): YES